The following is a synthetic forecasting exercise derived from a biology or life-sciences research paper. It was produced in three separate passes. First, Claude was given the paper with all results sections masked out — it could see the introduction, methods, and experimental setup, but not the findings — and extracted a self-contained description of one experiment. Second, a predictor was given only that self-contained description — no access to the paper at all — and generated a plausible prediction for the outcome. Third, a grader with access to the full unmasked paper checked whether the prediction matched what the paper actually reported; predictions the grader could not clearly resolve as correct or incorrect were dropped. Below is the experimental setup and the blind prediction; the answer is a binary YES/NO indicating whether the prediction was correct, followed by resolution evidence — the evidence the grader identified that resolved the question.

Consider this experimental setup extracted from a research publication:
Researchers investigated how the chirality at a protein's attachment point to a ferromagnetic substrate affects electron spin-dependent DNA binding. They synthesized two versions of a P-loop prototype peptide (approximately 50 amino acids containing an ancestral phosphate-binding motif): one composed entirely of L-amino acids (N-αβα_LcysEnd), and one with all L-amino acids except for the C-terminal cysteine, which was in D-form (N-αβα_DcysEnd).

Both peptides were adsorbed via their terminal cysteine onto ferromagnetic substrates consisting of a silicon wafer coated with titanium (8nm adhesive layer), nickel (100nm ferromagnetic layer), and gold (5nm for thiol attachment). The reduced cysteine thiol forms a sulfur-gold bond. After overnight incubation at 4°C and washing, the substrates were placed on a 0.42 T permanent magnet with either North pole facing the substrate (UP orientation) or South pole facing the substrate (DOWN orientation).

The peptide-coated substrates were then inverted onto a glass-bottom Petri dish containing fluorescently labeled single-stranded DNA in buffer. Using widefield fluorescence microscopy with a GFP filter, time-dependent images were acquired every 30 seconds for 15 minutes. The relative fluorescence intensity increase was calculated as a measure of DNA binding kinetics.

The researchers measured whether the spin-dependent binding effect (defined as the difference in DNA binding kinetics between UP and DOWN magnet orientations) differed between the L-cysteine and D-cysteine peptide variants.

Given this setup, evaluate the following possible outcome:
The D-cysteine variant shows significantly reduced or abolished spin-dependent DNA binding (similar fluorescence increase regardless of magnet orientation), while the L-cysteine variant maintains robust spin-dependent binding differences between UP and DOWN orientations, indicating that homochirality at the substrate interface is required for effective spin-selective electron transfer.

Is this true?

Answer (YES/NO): NO